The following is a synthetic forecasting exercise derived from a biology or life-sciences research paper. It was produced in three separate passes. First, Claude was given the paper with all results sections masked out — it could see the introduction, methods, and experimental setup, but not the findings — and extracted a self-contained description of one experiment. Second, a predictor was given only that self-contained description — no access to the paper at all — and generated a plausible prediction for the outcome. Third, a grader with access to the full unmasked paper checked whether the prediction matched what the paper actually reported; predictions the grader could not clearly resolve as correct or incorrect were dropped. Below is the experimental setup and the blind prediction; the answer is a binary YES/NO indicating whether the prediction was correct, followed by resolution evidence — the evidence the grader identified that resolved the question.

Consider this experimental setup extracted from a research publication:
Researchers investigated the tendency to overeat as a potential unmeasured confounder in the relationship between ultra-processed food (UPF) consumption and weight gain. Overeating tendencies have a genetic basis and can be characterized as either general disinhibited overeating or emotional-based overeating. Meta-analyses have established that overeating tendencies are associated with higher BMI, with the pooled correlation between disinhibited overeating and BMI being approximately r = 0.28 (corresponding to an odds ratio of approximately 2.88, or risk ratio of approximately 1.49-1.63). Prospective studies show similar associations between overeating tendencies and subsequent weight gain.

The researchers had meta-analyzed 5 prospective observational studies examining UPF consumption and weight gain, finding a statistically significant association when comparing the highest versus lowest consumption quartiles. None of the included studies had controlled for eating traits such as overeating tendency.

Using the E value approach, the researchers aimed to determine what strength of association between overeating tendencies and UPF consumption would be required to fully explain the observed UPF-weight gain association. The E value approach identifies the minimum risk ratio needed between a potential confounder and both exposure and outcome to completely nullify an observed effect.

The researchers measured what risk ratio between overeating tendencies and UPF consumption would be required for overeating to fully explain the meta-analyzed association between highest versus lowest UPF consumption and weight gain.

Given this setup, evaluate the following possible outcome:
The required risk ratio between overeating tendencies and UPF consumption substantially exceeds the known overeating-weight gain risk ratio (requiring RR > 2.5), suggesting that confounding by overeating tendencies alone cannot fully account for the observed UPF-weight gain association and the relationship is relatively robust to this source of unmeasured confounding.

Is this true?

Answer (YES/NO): NO